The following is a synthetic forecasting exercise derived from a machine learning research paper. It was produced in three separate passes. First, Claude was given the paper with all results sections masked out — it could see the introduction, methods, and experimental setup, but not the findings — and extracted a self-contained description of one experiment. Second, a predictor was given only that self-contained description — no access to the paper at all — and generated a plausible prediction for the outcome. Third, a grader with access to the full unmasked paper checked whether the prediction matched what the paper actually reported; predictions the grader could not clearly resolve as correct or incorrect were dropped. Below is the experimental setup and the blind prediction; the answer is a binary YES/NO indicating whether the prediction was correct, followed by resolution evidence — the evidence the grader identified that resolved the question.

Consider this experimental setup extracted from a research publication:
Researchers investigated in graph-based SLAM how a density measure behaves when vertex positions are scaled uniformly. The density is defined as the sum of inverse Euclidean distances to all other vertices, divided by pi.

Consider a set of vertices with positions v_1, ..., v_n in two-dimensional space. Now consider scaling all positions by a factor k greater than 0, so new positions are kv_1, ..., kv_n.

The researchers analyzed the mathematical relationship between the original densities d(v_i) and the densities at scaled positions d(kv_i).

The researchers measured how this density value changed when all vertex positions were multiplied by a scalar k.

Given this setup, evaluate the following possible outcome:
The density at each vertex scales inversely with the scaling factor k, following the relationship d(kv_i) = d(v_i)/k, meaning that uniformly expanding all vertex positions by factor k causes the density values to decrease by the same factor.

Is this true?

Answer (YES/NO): YES